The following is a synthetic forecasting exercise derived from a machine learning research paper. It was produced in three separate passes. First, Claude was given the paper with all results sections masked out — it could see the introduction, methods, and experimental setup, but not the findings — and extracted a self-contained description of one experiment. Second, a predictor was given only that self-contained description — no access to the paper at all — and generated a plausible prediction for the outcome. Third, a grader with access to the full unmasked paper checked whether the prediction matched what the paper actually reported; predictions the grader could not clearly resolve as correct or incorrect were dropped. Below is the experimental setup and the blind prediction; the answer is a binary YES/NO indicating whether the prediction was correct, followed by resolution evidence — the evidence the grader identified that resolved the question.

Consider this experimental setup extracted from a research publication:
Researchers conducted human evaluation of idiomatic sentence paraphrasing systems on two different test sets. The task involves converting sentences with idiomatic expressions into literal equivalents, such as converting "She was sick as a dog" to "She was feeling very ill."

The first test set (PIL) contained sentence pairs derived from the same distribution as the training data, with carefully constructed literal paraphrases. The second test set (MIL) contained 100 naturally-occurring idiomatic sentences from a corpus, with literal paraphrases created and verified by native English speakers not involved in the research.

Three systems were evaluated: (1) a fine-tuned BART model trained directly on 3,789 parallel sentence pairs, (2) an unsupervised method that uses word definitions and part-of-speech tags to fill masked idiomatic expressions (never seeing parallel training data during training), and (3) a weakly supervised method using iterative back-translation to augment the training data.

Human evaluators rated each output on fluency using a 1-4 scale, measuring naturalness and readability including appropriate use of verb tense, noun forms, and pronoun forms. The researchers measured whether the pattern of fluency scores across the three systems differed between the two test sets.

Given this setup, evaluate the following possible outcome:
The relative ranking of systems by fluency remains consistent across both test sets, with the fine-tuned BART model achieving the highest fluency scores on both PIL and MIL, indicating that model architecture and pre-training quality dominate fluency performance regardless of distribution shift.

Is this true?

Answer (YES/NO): NO